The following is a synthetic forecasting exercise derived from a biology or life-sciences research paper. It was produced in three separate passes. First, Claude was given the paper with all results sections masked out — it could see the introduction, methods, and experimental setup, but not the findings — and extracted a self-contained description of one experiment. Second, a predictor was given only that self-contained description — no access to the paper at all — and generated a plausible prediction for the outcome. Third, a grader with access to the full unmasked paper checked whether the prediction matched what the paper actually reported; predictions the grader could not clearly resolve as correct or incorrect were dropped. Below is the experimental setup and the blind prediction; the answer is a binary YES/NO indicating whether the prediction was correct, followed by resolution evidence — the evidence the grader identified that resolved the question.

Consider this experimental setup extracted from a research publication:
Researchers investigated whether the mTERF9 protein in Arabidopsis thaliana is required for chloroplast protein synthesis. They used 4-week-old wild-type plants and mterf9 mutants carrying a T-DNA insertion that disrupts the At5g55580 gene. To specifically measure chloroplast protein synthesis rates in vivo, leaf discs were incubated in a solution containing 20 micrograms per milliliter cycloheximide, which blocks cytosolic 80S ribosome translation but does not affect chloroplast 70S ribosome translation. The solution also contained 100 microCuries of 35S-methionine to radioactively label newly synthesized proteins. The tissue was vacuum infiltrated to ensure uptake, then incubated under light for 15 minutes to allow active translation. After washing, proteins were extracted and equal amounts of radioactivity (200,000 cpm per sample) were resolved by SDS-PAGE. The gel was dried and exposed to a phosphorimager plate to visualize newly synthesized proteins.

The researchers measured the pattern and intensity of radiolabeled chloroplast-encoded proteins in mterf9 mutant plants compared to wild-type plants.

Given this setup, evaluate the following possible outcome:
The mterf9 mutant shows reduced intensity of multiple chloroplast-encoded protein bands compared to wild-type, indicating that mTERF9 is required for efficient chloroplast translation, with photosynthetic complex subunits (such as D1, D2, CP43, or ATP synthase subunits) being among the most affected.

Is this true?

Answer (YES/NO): YES